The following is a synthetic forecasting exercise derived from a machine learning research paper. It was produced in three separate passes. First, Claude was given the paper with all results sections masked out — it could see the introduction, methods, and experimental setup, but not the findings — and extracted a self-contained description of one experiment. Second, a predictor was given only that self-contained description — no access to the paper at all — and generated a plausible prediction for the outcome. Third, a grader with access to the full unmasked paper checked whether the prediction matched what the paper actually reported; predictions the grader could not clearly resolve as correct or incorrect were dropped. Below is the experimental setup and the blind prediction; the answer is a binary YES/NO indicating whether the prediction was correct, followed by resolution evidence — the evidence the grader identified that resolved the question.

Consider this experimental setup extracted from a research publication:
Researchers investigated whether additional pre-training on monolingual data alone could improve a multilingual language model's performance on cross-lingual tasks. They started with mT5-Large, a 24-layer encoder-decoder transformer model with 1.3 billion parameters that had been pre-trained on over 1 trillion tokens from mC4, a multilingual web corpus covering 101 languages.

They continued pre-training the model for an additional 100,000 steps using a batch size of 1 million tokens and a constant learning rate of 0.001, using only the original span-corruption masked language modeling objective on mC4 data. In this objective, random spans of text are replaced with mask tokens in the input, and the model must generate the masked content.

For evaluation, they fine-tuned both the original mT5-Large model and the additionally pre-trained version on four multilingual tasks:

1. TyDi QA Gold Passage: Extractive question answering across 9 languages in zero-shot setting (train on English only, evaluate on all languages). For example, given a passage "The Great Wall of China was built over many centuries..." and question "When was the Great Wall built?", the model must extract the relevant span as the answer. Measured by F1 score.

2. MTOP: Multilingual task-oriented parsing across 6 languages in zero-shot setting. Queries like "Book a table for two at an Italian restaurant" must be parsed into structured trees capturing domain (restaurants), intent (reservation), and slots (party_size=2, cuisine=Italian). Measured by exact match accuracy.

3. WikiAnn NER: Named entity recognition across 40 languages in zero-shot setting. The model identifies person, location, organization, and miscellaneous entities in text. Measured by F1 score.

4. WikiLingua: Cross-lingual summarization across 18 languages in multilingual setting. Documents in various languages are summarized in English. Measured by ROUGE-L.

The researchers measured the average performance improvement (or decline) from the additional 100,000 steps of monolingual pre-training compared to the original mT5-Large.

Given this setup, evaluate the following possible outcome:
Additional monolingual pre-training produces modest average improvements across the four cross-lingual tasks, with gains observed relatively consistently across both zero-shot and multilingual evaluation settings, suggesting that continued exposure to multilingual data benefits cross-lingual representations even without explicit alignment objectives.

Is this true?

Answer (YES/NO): YES